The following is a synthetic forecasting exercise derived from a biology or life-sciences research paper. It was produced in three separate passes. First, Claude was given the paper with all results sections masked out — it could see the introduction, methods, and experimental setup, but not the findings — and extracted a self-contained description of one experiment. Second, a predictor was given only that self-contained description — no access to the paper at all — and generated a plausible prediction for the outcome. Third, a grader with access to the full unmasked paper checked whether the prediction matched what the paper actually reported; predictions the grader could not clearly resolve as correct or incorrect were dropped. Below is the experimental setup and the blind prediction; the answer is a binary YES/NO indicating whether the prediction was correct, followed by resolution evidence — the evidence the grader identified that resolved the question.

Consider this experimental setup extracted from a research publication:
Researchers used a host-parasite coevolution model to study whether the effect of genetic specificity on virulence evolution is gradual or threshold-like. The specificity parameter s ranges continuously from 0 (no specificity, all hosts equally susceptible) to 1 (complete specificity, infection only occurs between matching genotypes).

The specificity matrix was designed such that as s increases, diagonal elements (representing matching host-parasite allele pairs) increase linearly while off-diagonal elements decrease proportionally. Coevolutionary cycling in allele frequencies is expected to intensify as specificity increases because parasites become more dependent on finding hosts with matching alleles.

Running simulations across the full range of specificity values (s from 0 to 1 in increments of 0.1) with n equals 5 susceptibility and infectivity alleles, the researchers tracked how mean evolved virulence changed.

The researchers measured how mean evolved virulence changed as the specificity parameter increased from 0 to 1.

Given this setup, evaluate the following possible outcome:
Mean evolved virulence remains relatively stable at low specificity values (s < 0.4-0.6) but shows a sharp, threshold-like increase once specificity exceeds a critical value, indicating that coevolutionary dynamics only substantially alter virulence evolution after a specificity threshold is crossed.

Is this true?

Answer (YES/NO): YES